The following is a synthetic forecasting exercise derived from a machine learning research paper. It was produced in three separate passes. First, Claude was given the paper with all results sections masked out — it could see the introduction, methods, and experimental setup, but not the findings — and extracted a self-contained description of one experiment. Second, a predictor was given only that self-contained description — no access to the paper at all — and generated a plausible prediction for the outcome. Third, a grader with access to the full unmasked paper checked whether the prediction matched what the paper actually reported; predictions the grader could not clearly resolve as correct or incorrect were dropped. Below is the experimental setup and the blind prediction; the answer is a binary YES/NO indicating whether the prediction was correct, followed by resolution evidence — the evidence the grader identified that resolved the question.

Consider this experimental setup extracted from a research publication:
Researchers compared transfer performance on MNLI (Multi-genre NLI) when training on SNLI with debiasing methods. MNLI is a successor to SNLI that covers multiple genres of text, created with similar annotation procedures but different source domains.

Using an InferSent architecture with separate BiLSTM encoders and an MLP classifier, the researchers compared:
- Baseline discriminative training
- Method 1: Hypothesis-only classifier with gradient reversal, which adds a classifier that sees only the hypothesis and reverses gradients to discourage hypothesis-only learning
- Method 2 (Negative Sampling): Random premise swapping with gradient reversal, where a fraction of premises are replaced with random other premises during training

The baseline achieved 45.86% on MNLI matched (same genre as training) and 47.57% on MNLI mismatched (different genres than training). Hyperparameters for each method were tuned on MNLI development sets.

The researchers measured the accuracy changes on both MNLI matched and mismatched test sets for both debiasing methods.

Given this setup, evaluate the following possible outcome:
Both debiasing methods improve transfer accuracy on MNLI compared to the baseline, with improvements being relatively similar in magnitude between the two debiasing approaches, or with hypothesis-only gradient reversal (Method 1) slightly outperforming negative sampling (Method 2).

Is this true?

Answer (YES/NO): NO